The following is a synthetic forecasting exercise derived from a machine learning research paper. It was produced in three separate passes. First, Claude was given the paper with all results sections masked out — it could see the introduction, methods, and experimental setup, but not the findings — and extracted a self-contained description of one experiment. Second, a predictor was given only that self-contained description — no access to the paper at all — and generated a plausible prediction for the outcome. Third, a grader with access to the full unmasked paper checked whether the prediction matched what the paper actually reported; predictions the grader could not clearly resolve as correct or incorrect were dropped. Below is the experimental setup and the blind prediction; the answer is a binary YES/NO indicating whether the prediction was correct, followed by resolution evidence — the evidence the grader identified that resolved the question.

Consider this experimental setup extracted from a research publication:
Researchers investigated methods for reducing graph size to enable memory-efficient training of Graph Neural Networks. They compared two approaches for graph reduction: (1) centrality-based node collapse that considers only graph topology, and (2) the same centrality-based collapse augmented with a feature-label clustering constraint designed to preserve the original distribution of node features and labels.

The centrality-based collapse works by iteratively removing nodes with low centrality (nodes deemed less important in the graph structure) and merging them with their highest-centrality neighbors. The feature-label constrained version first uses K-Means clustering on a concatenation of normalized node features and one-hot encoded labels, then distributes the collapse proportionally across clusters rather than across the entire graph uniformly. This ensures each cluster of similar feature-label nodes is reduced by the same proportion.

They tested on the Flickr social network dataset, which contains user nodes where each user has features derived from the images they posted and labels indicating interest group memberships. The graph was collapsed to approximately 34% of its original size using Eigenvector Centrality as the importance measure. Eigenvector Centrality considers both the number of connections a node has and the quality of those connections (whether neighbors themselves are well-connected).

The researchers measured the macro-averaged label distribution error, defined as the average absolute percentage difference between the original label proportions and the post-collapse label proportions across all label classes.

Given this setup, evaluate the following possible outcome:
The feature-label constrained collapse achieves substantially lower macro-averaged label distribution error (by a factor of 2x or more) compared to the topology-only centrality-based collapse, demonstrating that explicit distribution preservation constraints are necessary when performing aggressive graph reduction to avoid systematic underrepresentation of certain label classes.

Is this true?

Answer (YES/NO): YES